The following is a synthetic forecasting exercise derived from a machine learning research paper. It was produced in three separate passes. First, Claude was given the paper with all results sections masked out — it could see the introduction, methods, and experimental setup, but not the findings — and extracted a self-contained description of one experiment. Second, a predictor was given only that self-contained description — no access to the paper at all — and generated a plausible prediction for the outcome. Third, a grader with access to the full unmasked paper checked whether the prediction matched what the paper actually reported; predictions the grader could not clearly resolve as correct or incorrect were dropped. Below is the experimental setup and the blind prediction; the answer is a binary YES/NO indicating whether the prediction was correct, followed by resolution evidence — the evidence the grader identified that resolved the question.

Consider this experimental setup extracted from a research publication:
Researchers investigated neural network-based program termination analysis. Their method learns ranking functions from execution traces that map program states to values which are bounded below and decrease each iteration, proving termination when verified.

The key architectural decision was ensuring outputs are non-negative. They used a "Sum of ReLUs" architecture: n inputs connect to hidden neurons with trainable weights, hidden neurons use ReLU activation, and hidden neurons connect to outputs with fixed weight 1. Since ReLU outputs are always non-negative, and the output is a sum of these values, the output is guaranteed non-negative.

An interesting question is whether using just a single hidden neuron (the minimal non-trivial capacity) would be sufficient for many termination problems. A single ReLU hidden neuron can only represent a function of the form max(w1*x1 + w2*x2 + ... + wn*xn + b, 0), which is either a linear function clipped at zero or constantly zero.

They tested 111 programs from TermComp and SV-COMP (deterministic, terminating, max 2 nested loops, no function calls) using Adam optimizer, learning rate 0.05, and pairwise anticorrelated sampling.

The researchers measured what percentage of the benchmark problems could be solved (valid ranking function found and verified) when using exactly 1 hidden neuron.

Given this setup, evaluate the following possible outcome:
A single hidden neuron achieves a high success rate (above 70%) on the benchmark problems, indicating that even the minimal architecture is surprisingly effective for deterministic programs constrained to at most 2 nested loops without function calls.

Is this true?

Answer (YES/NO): NO